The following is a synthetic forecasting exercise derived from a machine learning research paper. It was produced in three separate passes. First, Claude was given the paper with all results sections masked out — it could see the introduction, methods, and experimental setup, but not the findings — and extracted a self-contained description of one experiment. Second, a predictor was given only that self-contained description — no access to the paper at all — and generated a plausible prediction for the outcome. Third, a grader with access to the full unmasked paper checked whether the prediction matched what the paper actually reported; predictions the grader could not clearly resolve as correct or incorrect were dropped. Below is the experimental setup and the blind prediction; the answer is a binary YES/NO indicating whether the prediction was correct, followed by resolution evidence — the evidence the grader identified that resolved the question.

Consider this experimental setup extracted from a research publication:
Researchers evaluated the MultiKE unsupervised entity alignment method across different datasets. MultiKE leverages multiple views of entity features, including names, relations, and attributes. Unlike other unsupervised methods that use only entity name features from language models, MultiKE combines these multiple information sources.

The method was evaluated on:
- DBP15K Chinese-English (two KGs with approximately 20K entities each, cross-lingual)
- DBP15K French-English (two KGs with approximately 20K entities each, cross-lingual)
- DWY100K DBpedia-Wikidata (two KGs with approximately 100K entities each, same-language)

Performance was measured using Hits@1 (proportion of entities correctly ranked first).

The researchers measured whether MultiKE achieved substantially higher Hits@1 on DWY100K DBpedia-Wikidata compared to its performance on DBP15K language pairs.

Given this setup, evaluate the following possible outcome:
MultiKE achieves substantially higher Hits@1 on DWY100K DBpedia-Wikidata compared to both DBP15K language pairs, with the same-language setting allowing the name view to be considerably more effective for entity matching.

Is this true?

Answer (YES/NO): YES